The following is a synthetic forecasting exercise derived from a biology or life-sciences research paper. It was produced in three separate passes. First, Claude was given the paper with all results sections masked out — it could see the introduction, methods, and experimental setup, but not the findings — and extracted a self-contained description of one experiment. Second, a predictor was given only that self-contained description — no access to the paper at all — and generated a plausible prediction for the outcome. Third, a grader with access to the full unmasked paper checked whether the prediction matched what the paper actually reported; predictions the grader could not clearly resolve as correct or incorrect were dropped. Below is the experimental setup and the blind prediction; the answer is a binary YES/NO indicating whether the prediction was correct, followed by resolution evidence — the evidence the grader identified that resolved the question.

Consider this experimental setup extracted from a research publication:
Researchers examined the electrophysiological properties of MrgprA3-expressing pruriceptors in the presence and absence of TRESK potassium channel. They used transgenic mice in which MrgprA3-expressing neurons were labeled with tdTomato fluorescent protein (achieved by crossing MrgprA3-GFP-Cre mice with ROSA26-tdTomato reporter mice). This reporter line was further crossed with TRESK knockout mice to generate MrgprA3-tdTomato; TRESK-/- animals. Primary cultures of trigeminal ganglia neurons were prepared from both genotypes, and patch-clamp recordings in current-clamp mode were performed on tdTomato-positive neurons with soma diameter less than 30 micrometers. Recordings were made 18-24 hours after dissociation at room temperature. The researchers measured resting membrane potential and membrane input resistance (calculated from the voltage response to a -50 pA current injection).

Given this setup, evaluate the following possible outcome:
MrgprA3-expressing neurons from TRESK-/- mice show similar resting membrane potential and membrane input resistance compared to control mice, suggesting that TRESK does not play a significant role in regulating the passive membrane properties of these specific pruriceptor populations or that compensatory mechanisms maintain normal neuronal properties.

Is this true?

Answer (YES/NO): YES